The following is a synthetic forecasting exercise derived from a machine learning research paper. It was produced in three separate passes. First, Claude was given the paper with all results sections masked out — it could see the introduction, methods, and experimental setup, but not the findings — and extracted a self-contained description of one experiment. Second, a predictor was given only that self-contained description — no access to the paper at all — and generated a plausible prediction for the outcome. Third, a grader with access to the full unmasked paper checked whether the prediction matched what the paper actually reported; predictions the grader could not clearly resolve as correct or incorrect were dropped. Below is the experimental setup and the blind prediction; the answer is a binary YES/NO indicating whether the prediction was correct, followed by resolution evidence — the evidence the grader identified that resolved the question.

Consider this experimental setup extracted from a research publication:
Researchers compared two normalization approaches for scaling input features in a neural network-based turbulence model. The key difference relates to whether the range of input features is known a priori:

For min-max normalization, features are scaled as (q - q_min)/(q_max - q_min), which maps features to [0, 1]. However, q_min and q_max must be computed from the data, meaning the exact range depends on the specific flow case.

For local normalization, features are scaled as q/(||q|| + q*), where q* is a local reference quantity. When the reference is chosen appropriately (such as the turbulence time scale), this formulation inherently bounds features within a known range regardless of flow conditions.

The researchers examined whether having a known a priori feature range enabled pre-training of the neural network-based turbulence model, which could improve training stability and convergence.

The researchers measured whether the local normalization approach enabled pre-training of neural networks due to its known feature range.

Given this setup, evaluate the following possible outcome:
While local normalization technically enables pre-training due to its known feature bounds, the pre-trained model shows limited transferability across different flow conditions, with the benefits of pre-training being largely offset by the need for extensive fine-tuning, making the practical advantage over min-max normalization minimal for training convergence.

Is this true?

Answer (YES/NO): NO